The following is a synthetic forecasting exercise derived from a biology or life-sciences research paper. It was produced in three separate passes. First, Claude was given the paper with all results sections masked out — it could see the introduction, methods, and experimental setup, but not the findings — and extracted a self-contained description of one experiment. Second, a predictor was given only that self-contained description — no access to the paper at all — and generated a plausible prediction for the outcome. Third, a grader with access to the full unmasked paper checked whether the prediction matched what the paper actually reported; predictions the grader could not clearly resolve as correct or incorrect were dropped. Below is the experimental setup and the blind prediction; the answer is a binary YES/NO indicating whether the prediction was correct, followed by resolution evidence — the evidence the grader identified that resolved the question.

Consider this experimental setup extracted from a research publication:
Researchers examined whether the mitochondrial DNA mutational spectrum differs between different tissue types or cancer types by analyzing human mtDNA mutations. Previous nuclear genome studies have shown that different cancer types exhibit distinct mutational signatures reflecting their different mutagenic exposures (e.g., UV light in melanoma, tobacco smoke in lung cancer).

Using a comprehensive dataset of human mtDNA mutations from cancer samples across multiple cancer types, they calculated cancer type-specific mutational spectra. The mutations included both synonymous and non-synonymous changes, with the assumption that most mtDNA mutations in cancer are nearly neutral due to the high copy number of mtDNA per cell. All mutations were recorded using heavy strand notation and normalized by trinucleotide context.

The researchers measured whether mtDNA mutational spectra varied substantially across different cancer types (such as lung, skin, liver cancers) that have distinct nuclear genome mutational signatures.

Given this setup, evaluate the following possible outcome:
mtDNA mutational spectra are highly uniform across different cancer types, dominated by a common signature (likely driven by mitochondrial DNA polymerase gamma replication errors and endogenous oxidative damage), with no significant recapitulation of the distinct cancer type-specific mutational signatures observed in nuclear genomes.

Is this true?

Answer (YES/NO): YES